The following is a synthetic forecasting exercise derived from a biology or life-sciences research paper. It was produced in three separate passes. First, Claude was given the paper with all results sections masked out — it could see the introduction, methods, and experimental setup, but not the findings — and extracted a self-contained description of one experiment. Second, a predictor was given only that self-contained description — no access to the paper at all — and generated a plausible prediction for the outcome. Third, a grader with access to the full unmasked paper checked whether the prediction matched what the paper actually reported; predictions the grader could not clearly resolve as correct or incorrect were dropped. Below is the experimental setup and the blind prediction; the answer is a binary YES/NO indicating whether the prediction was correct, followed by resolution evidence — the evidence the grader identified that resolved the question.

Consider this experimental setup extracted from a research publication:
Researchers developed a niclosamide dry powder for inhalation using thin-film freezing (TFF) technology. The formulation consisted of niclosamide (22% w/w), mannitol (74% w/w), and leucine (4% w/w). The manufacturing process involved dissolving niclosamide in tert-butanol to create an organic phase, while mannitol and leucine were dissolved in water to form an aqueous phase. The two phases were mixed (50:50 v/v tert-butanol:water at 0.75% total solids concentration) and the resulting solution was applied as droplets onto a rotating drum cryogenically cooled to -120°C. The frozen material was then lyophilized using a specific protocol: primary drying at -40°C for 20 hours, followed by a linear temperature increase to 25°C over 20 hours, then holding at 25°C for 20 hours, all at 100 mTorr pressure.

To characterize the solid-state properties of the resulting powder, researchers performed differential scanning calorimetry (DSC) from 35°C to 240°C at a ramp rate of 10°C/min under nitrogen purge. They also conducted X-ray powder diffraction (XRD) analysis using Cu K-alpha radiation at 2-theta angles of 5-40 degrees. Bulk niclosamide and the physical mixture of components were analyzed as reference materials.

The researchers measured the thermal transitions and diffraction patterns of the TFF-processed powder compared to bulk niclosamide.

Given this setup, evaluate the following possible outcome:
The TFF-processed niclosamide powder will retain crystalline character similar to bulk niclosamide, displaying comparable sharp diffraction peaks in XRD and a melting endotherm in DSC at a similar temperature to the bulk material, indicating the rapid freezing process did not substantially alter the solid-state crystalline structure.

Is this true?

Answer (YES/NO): NO